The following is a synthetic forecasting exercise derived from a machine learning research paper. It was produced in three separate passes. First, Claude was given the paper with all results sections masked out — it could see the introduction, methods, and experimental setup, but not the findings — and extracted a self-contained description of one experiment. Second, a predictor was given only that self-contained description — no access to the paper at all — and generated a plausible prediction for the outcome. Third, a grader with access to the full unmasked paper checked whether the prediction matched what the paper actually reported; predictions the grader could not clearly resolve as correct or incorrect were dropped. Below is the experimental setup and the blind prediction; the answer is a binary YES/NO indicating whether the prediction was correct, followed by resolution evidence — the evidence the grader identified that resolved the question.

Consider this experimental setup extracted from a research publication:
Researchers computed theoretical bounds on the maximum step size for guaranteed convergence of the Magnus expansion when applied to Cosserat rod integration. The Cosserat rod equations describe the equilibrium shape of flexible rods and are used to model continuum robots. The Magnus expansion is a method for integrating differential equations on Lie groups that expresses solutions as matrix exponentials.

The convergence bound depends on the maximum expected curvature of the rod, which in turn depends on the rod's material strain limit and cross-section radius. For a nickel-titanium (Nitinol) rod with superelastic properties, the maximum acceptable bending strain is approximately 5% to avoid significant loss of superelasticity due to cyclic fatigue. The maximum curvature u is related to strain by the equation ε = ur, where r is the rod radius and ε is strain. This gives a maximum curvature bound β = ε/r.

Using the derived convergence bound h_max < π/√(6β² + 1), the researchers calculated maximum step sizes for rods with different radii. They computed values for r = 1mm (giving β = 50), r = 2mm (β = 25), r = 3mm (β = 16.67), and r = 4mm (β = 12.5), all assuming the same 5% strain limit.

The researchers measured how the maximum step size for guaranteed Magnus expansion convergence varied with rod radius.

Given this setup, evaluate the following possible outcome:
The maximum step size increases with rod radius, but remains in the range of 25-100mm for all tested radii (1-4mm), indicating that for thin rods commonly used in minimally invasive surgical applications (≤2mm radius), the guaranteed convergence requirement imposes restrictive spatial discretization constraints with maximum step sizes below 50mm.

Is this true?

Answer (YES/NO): NO